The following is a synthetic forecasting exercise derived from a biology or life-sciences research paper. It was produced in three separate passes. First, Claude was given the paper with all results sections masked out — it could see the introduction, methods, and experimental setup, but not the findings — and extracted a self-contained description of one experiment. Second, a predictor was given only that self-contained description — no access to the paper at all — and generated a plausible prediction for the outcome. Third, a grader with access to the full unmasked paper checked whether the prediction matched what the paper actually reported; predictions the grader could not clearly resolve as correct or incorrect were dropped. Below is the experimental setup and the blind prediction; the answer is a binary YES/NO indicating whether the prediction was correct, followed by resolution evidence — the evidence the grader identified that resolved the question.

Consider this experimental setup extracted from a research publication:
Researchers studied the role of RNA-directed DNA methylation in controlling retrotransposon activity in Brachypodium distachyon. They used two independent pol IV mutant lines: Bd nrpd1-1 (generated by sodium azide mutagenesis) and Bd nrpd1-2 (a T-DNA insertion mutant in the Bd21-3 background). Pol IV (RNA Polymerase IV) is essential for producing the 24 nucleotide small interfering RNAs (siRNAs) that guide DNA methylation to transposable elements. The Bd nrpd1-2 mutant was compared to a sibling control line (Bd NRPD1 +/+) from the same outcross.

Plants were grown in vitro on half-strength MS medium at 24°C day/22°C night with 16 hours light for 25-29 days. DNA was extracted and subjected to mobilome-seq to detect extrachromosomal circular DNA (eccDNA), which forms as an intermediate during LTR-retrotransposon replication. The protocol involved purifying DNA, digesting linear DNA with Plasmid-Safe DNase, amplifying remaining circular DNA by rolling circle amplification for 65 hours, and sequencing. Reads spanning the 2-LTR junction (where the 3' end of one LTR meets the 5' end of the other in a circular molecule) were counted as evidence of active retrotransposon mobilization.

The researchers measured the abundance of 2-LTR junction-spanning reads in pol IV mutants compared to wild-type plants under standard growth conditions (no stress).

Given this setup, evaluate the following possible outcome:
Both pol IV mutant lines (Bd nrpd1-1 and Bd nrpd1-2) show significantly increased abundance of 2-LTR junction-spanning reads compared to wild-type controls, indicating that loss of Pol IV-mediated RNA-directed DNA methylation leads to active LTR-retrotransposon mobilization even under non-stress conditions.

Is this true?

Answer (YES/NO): YES